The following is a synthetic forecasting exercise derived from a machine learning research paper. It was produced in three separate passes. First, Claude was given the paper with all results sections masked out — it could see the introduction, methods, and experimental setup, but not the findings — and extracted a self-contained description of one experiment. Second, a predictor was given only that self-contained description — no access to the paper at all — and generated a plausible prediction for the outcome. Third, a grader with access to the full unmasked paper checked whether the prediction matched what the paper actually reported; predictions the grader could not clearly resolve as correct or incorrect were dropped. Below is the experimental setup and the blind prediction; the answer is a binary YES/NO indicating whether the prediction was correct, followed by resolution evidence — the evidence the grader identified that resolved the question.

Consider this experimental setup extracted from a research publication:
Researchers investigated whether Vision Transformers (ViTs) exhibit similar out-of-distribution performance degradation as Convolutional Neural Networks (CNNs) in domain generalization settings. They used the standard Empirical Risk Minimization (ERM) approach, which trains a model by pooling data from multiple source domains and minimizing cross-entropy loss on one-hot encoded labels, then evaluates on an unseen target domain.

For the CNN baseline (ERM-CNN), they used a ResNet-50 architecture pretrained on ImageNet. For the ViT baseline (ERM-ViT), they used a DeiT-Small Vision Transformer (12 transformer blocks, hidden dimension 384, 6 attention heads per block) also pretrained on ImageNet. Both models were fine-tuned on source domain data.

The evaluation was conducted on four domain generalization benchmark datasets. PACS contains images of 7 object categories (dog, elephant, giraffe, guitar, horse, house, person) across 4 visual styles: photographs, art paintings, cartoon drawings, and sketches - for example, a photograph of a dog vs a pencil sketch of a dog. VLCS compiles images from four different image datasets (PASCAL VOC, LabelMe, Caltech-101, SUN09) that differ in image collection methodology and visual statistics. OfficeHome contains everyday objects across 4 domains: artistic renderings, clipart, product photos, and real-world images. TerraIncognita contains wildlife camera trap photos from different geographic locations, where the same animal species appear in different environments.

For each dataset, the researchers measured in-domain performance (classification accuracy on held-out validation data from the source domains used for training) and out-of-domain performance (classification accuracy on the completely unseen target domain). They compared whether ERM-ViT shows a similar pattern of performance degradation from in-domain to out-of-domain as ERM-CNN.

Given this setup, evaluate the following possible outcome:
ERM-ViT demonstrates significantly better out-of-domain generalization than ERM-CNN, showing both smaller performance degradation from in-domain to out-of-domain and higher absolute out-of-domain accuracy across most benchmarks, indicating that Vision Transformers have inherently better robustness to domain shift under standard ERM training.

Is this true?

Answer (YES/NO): NO